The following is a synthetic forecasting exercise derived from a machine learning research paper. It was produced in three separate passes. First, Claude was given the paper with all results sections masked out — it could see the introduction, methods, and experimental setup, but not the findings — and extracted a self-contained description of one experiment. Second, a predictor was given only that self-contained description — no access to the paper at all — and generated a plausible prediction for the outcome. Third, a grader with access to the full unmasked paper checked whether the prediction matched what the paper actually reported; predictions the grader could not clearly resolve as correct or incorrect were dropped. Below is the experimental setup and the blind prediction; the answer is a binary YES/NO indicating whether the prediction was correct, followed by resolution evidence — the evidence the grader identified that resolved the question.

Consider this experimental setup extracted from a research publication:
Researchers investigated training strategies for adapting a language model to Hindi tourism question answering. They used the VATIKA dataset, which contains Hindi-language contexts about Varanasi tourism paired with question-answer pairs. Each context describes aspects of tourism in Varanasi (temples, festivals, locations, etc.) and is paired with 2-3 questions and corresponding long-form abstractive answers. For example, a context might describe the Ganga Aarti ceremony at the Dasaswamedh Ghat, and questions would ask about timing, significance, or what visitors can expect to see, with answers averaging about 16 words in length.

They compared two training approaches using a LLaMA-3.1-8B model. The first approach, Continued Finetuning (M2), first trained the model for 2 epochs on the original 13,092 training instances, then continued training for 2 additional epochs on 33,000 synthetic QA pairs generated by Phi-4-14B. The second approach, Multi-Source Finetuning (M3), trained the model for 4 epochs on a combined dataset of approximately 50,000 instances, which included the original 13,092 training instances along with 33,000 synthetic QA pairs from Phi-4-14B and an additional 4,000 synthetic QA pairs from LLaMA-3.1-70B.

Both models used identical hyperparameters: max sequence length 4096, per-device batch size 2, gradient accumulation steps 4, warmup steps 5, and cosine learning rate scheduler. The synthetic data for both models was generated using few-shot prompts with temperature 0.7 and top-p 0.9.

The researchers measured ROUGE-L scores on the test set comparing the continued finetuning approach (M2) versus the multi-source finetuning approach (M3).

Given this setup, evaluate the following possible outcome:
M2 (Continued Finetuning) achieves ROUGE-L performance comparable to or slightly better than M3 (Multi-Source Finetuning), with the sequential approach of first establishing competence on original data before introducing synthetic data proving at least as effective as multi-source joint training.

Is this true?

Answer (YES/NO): NO